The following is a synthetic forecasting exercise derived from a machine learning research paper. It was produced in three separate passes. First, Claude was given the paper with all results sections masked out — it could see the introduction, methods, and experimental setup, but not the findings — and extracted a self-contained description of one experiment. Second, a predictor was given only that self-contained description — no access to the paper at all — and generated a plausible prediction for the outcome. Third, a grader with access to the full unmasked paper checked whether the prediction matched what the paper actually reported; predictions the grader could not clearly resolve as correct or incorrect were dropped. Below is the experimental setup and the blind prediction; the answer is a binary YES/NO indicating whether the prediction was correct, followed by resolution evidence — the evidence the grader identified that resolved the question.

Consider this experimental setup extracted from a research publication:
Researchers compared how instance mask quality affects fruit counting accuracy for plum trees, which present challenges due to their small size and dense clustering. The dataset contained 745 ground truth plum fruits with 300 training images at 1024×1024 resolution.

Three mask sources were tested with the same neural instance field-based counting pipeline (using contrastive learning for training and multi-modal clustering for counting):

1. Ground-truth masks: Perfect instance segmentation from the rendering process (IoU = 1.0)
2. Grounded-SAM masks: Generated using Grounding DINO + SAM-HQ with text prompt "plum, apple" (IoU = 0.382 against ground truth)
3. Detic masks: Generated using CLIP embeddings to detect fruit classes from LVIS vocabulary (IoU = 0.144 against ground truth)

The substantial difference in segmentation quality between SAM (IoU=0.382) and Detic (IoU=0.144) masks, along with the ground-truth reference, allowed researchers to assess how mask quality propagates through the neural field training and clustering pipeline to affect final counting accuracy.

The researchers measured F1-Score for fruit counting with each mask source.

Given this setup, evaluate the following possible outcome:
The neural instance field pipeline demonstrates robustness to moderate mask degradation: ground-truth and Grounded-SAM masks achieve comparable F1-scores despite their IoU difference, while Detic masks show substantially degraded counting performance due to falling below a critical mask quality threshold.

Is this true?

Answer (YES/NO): NO